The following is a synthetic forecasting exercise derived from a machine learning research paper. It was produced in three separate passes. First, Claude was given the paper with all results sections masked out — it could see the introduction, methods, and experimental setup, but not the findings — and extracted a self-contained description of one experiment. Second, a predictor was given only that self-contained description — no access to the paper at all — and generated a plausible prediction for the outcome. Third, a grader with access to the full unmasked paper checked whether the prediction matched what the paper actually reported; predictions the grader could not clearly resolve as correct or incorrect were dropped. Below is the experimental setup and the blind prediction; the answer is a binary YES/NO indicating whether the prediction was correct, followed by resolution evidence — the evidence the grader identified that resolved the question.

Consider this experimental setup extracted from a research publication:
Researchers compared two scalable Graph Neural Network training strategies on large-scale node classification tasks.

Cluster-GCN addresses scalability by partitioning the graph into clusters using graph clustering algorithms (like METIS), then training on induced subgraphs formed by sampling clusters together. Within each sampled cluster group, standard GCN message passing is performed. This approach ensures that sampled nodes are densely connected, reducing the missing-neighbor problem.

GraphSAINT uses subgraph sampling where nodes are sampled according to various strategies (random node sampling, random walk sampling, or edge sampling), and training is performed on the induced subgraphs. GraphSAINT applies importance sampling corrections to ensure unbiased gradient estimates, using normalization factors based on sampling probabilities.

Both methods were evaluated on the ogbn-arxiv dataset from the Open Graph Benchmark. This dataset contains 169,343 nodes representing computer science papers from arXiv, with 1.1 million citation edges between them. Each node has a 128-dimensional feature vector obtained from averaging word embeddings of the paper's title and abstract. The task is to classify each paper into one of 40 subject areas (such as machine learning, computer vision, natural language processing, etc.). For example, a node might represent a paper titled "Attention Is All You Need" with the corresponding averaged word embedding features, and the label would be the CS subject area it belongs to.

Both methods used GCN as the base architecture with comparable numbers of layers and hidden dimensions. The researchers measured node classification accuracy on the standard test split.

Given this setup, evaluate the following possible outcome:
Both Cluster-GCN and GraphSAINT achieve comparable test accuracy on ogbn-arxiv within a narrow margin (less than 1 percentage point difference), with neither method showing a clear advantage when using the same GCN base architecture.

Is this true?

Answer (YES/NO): NO